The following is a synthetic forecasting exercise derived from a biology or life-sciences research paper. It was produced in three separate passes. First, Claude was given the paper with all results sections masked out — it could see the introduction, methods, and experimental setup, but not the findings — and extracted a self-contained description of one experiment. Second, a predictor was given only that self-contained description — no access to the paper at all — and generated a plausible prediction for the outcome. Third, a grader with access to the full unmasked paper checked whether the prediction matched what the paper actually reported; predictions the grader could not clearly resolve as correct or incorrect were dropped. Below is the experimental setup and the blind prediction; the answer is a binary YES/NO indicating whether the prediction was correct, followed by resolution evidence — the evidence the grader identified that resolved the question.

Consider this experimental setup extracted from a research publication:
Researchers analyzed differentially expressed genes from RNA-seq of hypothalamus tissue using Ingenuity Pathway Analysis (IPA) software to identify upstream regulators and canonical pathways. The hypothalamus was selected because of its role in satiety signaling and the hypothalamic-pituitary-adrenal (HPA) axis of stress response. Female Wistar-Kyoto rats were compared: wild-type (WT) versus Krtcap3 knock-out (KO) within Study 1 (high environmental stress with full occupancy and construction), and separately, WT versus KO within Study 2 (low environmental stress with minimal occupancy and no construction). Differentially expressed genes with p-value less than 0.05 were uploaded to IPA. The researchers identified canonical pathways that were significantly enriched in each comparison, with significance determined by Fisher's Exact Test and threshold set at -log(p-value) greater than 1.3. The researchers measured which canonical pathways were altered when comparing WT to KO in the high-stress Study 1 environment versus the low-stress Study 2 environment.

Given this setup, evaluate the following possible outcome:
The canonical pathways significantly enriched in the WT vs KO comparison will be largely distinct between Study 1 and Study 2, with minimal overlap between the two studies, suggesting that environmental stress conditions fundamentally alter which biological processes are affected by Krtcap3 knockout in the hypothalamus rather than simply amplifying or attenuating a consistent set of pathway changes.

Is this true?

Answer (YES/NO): YES